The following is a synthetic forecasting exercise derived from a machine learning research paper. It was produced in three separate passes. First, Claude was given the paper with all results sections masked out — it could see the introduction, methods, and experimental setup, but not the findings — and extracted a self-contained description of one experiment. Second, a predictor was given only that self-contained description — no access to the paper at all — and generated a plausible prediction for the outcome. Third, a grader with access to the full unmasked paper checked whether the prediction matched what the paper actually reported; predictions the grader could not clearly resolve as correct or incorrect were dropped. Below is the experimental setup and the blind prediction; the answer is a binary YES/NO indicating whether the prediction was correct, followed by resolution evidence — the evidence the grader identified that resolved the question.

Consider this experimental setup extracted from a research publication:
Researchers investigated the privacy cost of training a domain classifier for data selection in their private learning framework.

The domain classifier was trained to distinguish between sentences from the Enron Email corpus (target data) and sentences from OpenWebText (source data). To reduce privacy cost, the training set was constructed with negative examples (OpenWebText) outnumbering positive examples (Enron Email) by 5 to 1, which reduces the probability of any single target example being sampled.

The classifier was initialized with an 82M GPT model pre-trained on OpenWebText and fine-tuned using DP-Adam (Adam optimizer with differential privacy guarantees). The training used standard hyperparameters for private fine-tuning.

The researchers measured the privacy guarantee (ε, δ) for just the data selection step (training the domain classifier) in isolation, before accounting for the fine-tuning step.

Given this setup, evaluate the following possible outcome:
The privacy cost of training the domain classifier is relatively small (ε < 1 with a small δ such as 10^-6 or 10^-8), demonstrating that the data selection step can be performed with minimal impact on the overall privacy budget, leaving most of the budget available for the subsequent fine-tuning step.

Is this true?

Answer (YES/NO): YES